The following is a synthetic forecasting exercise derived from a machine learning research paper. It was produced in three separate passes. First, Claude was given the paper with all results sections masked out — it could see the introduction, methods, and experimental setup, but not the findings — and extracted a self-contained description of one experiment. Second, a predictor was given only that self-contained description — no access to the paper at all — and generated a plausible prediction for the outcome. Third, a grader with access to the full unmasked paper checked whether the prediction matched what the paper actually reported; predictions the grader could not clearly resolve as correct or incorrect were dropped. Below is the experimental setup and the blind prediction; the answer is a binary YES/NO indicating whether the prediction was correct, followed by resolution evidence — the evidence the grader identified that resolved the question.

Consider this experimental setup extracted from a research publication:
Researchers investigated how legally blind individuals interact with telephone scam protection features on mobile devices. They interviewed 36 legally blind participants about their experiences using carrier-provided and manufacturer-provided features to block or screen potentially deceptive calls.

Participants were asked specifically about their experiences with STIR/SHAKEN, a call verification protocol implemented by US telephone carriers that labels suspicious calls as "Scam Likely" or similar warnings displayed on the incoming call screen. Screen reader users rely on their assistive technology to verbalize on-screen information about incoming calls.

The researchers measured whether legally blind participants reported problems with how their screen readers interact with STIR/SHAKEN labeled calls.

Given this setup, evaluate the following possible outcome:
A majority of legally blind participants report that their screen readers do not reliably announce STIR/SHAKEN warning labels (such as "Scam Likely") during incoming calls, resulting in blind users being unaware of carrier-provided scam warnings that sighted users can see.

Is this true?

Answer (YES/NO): NO